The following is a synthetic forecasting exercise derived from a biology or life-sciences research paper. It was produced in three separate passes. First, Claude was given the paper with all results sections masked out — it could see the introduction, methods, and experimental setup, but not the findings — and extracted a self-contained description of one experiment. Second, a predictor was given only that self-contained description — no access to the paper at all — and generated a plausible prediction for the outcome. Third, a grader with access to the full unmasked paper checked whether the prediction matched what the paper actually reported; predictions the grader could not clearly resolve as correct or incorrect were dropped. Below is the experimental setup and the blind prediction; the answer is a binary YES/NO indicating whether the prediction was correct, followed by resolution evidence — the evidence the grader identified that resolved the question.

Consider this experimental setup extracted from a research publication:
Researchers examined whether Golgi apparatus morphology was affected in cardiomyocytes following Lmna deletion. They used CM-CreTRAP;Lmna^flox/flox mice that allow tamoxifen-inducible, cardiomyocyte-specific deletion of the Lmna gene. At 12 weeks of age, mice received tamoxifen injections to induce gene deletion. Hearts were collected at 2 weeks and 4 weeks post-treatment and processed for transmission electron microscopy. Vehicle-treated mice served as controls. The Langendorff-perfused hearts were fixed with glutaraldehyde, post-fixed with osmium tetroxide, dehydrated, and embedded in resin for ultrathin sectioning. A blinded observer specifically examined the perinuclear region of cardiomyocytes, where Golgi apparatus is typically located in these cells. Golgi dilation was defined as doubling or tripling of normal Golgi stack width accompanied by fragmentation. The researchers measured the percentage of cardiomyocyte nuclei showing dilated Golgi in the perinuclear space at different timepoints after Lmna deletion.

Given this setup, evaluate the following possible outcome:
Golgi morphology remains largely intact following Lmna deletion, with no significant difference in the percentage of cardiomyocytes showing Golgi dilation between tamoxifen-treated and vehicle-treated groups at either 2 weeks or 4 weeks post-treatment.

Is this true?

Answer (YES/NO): NO